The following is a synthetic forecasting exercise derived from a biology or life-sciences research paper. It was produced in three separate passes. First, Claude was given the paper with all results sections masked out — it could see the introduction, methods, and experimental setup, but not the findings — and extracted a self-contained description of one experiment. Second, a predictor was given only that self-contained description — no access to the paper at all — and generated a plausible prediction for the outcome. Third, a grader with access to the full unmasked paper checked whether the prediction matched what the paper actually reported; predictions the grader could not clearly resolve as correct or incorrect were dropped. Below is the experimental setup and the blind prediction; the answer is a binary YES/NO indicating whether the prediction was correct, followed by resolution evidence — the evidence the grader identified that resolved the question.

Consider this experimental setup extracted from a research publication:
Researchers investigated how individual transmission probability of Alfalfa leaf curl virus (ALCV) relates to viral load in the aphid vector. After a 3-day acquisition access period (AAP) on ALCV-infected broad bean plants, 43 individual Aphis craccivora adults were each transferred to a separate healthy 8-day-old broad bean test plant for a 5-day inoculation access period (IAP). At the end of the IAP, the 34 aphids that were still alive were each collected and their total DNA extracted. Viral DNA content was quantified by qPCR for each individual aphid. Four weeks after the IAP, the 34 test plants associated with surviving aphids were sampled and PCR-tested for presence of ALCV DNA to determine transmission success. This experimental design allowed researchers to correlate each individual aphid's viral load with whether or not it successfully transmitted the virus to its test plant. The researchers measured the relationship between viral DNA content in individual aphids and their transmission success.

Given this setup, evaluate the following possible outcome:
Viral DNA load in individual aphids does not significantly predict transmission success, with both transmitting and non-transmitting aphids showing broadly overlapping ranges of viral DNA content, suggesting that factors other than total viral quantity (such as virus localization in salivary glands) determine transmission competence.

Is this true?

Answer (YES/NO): NO